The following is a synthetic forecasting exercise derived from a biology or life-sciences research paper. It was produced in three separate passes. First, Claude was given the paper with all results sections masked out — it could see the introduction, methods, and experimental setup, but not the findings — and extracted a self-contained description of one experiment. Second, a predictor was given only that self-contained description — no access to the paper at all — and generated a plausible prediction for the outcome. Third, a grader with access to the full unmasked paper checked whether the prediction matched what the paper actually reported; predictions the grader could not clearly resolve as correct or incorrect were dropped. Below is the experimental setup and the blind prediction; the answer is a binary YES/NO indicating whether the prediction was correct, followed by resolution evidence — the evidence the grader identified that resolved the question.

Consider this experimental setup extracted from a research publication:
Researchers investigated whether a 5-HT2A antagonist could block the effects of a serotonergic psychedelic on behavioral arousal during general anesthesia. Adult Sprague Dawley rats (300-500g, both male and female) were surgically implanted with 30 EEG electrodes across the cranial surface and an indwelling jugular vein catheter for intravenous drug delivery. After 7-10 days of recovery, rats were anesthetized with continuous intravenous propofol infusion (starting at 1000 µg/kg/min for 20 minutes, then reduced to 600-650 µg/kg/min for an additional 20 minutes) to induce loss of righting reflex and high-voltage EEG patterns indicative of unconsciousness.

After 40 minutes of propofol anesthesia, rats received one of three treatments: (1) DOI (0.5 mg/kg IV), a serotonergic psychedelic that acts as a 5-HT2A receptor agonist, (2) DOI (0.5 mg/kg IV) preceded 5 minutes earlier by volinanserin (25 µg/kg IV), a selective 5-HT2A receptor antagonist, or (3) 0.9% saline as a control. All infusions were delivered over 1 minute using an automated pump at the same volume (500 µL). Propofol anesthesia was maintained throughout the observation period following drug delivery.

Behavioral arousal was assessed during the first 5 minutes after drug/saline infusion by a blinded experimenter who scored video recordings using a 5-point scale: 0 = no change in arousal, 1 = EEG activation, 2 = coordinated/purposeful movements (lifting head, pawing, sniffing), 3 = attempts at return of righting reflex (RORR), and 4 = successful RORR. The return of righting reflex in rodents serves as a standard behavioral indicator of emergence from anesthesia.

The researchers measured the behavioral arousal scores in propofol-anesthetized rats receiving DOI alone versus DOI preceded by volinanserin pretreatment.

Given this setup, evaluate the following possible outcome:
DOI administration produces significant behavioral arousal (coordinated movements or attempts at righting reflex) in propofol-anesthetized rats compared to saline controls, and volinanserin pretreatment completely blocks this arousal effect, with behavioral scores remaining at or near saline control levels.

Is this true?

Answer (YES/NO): YES